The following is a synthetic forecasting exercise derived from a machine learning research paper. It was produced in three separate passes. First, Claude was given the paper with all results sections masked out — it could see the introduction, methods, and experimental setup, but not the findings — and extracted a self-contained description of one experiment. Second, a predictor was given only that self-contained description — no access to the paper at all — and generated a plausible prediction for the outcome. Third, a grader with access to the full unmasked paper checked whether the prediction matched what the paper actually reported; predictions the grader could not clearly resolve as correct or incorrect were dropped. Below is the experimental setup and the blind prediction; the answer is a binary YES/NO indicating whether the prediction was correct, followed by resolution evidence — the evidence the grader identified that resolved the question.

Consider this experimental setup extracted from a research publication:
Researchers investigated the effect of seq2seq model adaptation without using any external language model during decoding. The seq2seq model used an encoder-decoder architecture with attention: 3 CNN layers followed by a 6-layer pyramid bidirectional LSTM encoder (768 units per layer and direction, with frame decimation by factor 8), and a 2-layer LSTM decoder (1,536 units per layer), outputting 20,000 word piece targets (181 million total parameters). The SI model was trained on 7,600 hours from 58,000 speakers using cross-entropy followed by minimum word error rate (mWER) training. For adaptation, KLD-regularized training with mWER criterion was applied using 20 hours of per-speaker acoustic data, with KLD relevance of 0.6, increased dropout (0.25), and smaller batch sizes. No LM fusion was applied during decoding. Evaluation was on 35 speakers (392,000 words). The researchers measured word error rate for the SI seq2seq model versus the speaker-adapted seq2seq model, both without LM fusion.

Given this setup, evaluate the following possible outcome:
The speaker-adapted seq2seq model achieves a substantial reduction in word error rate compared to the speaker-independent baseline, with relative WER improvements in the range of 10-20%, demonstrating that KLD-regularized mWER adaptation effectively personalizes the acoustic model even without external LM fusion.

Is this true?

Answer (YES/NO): NO